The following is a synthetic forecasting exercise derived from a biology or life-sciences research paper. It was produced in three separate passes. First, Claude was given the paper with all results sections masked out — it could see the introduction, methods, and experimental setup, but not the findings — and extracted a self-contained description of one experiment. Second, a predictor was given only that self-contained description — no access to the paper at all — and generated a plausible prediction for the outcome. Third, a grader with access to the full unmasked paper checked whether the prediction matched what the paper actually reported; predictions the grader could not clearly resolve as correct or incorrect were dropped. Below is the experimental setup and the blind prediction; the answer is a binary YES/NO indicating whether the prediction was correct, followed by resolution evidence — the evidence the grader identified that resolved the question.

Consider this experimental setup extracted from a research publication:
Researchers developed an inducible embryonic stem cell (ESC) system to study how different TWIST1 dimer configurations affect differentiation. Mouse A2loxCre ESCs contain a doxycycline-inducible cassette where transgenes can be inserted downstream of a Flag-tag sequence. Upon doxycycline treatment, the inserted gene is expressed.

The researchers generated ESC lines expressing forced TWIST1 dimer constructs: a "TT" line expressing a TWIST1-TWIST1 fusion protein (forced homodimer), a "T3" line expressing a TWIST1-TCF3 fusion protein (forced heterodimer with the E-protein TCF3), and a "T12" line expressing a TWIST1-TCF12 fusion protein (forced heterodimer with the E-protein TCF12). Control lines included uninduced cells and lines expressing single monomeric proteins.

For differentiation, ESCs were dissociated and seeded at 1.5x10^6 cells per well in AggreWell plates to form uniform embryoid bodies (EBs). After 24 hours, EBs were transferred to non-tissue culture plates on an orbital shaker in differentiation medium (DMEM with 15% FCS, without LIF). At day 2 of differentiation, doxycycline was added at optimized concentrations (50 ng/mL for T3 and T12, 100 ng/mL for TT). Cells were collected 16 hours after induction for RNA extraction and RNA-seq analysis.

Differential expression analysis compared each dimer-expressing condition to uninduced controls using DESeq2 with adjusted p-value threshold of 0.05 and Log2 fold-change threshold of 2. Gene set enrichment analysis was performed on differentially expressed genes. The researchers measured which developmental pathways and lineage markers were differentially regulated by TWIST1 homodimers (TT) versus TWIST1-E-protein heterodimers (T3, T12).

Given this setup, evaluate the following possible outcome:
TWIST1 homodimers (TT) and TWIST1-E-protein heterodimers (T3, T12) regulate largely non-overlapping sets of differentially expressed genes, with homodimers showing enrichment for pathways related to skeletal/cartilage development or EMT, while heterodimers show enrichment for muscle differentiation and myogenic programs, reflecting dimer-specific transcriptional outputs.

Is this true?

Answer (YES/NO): NO